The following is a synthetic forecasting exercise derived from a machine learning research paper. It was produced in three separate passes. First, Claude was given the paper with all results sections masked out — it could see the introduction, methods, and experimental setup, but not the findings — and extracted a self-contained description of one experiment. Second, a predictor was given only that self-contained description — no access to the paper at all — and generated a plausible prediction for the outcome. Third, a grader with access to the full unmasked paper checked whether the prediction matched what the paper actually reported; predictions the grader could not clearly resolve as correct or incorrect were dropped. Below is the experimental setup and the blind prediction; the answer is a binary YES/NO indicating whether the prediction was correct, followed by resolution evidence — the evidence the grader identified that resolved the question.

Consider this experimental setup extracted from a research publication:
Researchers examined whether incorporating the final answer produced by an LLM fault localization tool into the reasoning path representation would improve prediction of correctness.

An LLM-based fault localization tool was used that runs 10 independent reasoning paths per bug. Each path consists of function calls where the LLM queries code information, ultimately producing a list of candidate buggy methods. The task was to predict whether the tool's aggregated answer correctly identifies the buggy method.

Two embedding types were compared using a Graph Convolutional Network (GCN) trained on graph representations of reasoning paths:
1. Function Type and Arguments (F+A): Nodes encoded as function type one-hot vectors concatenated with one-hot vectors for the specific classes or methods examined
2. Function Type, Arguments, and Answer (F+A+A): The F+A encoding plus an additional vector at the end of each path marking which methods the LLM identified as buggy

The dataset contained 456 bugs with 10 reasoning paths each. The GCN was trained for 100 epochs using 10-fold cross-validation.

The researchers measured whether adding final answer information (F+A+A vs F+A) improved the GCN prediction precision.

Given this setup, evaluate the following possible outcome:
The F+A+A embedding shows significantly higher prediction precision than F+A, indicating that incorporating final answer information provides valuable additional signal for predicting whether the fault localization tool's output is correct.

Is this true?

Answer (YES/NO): NO